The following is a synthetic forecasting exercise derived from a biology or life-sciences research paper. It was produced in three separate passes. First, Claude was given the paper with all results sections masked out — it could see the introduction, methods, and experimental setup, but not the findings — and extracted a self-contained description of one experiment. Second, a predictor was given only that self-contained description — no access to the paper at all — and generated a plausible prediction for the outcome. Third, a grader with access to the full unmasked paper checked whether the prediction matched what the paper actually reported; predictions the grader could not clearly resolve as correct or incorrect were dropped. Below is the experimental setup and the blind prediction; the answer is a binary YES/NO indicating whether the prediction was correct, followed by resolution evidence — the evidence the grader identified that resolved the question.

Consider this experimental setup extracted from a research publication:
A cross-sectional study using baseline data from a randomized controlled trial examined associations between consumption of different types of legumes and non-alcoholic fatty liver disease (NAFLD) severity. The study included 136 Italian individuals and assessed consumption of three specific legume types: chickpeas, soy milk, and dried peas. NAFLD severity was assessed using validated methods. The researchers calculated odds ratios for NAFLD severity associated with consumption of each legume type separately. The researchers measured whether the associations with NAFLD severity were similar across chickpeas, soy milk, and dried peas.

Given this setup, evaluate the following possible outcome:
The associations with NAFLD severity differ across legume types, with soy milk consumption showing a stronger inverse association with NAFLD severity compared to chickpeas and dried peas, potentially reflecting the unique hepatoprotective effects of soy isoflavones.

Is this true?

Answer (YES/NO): NO